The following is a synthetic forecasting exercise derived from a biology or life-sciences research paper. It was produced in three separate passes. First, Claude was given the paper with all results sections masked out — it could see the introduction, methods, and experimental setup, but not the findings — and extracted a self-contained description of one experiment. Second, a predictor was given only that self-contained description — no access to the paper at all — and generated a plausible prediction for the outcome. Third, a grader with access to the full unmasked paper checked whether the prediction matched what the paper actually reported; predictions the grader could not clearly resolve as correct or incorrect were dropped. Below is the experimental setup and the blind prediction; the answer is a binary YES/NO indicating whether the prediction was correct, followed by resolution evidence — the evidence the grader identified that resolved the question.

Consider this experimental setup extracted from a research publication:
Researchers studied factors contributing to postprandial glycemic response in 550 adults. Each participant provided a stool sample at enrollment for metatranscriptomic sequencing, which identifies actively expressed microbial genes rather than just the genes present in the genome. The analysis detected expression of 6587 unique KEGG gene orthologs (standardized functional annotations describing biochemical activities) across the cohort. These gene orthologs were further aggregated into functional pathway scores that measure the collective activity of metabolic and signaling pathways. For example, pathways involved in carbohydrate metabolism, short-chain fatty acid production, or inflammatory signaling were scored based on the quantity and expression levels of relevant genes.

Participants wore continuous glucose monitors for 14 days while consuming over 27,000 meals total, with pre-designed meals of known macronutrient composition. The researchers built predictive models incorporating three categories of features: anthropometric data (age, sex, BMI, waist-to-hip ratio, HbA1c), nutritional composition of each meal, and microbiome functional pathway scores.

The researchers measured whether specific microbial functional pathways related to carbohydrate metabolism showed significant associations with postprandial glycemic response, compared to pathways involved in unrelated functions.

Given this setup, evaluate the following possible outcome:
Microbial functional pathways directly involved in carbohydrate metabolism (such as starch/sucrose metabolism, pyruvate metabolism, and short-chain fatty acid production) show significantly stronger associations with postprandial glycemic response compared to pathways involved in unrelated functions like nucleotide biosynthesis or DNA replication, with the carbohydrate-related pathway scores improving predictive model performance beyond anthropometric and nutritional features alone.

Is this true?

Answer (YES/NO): NO